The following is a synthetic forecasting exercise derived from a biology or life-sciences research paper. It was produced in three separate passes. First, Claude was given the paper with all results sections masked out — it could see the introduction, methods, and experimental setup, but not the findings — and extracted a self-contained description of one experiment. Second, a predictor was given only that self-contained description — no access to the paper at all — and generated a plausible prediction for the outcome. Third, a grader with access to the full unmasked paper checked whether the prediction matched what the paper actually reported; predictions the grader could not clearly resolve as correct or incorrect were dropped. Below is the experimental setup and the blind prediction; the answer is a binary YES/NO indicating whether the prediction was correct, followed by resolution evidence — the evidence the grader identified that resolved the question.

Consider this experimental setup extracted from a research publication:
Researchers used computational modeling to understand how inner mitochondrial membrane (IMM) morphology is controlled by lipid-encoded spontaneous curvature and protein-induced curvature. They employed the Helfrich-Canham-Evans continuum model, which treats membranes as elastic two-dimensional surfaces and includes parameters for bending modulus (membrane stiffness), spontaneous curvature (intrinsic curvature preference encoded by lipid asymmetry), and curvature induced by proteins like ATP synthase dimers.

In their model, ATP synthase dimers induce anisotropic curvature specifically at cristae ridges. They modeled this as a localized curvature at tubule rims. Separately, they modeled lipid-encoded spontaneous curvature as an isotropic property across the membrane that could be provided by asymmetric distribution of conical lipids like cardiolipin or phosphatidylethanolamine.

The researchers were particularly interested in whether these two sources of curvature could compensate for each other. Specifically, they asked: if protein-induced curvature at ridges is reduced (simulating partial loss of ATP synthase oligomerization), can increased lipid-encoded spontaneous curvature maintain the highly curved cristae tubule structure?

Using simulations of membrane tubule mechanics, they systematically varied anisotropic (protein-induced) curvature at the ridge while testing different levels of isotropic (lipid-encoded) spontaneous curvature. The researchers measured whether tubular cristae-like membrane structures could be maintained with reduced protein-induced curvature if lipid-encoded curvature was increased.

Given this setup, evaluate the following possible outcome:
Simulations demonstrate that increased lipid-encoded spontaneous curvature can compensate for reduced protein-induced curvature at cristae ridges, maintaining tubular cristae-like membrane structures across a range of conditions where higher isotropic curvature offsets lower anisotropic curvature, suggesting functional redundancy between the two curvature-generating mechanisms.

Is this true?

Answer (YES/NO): YES